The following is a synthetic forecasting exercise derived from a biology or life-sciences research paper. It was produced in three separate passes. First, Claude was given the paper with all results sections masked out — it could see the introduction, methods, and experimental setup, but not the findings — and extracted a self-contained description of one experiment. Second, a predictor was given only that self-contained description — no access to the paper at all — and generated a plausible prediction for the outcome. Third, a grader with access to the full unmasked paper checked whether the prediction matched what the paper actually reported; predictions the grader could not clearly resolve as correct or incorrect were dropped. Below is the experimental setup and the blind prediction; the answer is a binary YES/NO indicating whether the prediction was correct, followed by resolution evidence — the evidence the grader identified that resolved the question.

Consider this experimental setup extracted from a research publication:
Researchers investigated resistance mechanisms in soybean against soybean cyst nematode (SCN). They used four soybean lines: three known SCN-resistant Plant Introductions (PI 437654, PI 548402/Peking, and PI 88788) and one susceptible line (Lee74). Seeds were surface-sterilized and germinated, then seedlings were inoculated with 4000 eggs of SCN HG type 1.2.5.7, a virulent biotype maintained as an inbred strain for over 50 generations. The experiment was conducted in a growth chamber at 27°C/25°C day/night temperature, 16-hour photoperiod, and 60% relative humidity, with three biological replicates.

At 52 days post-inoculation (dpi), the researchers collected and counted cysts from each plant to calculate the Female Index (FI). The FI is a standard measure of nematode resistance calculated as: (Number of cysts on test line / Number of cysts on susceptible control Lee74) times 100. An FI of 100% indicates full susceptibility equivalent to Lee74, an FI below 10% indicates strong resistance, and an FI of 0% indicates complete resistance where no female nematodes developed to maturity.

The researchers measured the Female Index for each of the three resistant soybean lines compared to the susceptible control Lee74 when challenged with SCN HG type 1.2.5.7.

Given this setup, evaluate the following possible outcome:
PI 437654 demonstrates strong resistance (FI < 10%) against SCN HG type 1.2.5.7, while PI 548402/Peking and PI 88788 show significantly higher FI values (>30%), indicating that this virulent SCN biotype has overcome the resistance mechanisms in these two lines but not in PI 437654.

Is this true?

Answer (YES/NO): NO